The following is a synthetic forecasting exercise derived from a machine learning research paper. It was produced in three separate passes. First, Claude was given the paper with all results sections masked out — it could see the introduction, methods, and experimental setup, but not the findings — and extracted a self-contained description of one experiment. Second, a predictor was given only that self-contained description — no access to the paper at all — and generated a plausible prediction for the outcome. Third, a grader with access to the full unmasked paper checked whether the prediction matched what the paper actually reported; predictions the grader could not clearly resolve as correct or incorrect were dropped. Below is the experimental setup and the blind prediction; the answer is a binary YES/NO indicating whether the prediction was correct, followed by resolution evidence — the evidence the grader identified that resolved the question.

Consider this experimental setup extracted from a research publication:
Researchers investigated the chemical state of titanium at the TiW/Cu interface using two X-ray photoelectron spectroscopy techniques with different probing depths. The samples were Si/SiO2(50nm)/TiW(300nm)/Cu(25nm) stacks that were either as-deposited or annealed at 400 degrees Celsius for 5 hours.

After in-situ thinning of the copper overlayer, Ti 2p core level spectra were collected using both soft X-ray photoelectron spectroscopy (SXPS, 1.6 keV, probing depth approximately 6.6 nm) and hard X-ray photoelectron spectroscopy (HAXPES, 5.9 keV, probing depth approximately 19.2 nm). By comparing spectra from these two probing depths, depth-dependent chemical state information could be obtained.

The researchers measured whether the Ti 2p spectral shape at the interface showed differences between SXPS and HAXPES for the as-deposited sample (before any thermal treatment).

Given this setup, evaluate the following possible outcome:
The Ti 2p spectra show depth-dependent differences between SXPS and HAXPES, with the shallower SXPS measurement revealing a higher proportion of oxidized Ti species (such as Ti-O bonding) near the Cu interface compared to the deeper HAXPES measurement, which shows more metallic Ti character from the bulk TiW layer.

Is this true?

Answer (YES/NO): YES